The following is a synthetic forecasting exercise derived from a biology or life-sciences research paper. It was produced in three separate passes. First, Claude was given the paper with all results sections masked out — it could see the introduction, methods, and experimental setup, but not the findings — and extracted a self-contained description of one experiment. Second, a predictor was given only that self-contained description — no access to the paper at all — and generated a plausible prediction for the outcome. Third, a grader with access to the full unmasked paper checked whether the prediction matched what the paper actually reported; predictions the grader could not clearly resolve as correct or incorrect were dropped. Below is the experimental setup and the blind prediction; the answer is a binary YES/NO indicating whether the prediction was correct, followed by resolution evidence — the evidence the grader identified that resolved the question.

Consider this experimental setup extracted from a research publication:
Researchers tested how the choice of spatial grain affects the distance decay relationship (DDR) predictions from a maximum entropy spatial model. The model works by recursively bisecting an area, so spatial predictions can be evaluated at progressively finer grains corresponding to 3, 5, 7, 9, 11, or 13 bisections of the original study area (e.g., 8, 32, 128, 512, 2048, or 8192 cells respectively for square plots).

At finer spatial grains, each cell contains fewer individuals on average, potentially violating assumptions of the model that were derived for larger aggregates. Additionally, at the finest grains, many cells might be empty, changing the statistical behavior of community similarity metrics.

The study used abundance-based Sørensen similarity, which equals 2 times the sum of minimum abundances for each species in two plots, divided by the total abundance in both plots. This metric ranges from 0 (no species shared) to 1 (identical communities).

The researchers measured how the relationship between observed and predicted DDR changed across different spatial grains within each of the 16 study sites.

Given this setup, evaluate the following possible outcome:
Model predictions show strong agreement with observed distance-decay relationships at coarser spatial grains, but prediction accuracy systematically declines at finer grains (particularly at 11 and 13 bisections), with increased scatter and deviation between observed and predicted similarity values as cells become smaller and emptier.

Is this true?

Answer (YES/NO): NO